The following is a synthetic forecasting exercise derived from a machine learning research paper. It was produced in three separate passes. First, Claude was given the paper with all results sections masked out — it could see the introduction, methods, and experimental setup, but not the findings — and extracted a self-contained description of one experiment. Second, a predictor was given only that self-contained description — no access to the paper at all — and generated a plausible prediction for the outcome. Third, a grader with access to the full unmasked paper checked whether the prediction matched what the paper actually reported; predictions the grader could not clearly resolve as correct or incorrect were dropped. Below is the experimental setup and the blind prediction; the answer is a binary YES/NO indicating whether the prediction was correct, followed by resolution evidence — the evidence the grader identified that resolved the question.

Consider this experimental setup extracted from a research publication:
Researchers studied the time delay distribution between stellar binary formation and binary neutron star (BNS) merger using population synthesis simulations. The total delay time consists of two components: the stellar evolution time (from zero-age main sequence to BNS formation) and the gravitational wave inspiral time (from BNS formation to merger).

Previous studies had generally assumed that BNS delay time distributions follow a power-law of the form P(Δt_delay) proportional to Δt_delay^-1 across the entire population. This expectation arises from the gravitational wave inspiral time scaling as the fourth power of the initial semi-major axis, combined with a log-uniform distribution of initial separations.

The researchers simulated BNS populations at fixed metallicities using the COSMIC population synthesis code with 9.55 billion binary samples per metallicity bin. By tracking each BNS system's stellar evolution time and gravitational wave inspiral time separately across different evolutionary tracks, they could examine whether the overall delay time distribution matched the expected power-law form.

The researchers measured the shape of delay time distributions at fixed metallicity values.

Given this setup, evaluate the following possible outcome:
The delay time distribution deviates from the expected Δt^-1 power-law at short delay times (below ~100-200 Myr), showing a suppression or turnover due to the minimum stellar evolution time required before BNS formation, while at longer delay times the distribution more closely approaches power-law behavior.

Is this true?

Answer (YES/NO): NO